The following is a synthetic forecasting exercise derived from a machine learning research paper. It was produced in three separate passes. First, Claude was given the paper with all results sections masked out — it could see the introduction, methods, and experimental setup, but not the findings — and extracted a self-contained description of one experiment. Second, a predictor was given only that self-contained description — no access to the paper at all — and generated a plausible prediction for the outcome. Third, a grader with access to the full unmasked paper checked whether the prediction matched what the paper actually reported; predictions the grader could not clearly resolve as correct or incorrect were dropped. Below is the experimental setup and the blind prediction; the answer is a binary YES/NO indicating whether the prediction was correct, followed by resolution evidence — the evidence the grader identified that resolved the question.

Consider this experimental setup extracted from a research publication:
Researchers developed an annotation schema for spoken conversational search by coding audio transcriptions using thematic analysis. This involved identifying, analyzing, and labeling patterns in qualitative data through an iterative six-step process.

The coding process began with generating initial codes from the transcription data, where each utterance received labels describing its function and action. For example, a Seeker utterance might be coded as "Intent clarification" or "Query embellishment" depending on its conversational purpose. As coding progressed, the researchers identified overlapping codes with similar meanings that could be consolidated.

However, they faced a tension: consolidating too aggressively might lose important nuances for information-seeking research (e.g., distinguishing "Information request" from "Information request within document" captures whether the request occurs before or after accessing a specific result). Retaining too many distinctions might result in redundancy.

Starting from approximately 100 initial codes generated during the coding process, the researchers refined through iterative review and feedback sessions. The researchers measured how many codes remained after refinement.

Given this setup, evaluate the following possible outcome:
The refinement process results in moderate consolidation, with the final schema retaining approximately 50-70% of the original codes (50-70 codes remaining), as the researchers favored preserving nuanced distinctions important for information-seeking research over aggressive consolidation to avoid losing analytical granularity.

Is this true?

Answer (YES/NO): NO